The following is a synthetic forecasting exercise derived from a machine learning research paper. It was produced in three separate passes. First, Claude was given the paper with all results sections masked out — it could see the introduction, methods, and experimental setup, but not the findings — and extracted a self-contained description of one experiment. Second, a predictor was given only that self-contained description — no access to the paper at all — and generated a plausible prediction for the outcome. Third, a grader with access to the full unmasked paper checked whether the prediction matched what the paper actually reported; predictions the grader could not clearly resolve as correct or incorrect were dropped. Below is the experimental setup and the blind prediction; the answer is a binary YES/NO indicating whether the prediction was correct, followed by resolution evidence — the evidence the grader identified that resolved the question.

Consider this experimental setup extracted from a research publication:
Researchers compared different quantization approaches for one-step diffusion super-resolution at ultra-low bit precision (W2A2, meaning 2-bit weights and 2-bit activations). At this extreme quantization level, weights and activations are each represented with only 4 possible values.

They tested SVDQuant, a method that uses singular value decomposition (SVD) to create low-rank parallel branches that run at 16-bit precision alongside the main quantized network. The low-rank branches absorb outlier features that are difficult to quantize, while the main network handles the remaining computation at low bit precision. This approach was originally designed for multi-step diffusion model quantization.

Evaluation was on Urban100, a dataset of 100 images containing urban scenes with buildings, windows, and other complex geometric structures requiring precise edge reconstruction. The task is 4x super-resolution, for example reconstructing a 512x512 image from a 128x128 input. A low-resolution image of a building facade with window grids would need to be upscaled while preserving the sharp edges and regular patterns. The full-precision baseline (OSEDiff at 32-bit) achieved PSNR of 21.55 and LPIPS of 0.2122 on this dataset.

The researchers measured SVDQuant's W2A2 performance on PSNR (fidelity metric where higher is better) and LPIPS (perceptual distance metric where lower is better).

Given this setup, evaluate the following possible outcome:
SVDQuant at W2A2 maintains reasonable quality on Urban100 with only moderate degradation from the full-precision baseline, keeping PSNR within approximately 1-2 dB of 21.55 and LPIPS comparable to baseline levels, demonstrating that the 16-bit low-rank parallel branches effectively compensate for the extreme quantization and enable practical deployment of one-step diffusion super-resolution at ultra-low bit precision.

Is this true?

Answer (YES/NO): NO